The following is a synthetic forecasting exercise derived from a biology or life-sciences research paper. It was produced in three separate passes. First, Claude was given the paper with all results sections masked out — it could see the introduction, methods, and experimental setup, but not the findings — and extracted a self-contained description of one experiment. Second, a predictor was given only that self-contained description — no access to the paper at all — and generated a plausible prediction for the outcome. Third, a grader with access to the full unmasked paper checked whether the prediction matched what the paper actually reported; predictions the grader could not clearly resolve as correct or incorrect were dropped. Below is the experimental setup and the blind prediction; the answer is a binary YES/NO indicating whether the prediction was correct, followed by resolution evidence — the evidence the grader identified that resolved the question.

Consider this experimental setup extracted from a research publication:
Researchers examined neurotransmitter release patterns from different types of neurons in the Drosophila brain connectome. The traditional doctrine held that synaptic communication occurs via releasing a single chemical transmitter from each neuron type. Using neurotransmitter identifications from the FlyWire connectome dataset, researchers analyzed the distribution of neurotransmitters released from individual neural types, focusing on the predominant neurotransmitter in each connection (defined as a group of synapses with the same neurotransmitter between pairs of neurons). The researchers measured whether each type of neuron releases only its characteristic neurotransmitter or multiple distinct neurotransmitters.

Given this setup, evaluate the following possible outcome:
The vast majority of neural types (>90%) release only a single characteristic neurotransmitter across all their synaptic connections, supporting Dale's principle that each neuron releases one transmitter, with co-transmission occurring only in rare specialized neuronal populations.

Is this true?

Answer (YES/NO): NO